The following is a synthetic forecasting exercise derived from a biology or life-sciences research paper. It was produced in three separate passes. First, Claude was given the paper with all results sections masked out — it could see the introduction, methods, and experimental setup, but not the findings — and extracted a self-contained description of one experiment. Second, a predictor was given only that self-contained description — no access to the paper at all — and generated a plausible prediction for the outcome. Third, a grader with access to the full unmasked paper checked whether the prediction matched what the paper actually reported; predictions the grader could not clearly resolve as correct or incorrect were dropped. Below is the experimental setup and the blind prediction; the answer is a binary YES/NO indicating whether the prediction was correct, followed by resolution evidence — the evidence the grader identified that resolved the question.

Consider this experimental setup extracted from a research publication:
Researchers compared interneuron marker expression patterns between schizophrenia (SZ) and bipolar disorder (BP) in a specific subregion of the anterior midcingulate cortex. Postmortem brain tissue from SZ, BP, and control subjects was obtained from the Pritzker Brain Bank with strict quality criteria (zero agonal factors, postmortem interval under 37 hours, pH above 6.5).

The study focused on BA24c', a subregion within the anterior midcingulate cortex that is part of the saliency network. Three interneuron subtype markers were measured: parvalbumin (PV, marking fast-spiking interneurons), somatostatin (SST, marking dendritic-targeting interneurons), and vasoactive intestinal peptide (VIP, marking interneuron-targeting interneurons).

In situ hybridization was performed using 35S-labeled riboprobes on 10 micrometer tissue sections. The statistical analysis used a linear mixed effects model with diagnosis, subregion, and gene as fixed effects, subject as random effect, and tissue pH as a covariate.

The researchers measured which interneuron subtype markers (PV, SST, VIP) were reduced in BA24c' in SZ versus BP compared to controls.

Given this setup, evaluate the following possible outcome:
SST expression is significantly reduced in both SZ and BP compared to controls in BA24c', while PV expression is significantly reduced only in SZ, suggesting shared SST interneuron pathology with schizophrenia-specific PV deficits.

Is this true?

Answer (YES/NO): NO